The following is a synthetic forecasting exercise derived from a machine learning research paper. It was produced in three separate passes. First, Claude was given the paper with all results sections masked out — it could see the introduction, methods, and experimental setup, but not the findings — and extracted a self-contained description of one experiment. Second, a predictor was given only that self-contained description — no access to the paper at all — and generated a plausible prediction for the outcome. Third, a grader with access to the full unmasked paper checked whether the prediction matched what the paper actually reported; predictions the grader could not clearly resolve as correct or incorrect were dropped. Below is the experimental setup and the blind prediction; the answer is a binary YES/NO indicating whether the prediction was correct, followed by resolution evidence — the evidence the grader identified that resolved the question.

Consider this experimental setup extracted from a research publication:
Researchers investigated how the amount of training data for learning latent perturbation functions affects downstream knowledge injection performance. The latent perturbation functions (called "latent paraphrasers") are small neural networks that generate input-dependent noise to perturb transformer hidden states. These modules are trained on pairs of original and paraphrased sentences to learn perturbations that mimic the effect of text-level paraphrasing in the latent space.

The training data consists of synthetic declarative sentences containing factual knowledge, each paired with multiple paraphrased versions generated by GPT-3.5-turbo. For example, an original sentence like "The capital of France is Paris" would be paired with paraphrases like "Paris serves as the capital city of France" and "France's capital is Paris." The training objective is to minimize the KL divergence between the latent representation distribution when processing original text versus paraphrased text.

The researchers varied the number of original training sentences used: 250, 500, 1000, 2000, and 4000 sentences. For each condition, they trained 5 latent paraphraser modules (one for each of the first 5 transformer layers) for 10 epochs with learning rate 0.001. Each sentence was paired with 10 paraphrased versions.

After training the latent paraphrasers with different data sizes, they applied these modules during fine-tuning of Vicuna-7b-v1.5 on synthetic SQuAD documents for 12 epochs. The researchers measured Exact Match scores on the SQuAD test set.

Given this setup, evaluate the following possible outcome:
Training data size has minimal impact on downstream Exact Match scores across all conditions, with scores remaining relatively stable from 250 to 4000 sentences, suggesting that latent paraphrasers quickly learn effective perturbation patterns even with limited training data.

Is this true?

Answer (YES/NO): NO